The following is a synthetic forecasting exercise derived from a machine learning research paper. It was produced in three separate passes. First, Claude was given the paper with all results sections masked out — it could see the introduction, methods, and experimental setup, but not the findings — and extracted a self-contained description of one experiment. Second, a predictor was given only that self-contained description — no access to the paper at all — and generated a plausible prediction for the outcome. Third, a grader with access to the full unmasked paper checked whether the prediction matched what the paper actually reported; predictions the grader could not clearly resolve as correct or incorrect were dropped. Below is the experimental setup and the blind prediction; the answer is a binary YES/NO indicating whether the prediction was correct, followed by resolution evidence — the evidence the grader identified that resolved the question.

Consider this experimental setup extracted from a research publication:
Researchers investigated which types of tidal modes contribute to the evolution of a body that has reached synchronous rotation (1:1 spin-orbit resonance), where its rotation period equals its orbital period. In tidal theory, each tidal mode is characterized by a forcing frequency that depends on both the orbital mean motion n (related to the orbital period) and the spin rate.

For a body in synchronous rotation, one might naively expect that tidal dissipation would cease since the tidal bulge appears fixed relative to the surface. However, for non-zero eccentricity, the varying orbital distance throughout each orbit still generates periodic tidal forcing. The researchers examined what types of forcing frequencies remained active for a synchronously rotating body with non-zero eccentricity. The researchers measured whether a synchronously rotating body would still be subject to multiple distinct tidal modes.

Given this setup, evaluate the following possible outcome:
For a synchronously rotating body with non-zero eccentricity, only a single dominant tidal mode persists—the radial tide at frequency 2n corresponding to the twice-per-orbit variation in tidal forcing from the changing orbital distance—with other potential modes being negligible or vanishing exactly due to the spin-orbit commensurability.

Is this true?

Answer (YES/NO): NO